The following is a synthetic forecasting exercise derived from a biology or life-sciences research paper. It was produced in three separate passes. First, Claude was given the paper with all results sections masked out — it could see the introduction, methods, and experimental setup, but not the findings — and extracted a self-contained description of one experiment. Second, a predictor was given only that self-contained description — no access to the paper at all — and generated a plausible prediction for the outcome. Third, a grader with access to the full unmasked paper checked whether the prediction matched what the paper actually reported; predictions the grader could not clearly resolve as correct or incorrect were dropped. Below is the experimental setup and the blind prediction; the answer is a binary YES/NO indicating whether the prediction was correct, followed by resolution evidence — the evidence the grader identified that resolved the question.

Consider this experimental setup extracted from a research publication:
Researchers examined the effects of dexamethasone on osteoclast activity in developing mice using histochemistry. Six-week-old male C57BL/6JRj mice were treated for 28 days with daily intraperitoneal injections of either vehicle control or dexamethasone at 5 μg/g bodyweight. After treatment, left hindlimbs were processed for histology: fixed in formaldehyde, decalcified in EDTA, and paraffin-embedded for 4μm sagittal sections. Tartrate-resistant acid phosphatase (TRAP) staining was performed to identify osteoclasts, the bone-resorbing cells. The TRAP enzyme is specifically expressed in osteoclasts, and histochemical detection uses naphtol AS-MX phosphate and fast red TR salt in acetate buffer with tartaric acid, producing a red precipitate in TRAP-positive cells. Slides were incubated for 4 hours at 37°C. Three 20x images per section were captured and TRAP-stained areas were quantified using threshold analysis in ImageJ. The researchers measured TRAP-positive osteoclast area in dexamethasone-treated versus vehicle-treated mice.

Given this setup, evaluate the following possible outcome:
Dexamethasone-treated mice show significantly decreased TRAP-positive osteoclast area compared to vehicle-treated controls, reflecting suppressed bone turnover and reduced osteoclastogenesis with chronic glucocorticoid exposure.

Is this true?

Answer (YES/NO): NO